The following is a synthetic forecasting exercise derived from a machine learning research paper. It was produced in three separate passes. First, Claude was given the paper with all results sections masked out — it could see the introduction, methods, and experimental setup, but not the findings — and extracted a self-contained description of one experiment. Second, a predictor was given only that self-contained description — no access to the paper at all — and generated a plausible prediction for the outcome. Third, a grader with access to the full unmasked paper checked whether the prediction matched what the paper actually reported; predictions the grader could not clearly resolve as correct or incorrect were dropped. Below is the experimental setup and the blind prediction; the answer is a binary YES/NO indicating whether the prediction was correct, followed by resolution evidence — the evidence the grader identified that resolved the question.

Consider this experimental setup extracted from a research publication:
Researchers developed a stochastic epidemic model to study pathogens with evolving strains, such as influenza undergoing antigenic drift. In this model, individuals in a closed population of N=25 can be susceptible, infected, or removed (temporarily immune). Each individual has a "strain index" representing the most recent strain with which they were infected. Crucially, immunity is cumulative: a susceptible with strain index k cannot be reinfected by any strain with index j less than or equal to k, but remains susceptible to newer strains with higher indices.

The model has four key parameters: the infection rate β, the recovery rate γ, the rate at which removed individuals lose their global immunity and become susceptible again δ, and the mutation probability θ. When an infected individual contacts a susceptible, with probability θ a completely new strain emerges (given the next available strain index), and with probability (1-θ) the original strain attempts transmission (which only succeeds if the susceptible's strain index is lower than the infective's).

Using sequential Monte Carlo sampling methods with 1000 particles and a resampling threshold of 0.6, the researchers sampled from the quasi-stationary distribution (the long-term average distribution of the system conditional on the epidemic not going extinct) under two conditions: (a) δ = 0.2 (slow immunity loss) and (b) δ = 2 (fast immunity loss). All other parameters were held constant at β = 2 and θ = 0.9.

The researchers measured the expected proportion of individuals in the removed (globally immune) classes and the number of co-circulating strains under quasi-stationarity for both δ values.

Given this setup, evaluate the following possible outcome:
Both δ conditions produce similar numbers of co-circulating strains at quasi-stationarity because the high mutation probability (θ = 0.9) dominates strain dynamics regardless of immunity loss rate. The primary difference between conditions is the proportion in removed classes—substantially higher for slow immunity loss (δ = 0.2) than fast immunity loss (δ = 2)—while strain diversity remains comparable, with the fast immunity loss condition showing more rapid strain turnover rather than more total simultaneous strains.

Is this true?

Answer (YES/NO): NO